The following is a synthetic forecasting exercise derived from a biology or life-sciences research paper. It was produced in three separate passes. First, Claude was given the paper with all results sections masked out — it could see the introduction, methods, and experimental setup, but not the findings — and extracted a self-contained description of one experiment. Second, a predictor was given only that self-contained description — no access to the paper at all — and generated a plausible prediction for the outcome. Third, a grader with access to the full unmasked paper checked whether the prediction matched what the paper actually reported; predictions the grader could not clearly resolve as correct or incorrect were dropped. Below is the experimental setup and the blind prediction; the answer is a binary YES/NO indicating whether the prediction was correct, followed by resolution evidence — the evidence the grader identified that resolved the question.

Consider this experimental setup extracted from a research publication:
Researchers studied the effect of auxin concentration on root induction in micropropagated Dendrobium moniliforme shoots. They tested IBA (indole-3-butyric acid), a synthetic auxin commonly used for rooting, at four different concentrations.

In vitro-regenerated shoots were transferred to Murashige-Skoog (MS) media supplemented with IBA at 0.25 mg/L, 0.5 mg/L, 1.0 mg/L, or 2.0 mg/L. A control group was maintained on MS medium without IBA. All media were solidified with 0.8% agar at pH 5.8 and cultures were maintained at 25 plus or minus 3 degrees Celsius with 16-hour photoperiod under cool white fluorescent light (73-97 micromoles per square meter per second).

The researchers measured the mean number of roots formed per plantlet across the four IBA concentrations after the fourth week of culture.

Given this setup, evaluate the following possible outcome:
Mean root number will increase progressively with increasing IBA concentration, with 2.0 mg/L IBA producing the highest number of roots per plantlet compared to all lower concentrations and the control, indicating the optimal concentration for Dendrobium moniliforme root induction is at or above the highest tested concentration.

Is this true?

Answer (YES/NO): NO